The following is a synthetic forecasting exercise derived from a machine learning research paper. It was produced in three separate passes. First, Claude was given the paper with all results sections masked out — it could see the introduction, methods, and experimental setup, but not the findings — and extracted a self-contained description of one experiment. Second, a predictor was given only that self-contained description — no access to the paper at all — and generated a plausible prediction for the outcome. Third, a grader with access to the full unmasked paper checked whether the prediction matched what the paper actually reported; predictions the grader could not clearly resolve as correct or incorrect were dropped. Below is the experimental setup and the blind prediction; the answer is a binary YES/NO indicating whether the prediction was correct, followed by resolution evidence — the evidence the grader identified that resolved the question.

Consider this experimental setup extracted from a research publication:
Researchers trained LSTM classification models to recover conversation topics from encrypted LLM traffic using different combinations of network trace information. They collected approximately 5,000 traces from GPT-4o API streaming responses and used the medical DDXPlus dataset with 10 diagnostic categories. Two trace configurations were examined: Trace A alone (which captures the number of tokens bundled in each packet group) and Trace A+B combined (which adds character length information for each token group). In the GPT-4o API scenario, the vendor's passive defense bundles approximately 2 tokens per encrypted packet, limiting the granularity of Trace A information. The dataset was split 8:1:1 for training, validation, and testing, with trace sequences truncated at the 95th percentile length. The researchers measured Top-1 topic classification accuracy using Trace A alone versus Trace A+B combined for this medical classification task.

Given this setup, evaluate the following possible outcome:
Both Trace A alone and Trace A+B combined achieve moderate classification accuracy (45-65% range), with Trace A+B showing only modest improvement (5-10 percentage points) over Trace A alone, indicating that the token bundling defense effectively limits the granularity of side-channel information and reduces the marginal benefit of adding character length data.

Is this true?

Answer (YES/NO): NO